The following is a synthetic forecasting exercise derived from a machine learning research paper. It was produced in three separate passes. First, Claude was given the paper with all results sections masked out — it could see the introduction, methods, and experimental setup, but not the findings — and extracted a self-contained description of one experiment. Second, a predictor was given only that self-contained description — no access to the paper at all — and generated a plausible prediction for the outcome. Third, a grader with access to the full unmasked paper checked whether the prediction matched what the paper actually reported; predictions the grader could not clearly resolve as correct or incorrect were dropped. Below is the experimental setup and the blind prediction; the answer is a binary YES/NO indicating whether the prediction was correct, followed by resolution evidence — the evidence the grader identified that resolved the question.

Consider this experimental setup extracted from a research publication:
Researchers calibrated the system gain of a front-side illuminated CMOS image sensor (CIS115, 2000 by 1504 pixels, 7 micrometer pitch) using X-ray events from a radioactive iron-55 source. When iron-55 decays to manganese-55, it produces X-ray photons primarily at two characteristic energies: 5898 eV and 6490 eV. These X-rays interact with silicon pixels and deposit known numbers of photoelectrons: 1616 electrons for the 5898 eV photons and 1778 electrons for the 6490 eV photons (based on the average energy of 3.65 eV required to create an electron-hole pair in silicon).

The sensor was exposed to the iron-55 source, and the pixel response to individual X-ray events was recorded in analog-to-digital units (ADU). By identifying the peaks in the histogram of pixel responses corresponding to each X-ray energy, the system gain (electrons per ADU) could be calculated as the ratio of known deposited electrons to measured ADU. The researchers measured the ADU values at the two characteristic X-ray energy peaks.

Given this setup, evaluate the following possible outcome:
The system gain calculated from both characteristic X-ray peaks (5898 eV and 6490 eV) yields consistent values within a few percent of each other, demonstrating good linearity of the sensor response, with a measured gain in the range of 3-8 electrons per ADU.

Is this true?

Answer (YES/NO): NO